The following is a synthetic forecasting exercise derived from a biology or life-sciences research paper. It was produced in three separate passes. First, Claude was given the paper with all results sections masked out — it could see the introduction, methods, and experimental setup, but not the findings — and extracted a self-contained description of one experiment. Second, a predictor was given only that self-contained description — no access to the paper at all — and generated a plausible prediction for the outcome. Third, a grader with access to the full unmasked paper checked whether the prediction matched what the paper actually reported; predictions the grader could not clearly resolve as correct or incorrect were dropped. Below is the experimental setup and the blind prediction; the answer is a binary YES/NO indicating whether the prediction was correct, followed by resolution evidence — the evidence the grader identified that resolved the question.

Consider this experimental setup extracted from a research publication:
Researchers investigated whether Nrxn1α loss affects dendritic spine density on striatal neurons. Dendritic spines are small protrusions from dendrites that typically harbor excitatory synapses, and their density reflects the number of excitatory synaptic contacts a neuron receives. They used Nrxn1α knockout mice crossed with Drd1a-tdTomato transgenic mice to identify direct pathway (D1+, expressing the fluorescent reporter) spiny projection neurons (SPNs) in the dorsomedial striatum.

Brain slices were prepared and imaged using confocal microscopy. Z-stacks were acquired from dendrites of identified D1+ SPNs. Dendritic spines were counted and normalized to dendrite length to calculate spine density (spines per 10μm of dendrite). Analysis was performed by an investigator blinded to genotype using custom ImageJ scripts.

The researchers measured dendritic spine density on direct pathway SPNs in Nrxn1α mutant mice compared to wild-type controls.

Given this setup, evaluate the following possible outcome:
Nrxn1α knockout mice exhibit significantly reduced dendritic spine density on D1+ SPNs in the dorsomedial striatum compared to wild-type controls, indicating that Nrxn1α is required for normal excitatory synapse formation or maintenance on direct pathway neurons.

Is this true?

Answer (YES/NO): NO